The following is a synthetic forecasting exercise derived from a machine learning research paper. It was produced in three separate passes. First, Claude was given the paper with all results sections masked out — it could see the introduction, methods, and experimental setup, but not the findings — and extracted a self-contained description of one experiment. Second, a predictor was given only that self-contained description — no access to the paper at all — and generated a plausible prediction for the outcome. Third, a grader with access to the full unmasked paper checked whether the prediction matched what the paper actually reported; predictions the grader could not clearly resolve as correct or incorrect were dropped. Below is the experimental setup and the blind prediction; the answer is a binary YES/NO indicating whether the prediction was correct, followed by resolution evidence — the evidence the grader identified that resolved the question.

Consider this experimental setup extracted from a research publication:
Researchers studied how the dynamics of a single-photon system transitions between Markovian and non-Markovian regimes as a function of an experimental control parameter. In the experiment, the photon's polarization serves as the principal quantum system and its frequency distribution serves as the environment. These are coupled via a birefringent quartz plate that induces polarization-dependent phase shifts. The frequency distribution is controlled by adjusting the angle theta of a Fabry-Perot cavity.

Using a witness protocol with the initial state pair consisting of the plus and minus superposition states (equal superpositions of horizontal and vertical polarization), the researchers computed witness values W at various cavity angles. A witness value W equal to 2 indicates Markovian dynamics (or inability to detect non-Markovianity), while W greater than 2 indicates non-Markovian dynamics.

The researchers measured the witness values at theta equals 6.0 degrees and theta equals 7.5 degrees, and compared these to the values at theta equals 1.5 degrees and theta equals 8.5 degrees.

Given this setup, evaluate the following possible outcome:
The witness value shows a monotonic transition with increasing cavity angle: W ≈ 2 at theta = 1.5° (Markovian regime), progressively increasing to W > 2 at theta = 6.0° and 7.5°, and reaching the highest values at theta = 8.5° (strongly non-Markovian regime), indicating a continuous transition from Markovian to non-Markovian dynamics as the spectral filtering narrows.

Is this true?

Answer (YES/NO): NO